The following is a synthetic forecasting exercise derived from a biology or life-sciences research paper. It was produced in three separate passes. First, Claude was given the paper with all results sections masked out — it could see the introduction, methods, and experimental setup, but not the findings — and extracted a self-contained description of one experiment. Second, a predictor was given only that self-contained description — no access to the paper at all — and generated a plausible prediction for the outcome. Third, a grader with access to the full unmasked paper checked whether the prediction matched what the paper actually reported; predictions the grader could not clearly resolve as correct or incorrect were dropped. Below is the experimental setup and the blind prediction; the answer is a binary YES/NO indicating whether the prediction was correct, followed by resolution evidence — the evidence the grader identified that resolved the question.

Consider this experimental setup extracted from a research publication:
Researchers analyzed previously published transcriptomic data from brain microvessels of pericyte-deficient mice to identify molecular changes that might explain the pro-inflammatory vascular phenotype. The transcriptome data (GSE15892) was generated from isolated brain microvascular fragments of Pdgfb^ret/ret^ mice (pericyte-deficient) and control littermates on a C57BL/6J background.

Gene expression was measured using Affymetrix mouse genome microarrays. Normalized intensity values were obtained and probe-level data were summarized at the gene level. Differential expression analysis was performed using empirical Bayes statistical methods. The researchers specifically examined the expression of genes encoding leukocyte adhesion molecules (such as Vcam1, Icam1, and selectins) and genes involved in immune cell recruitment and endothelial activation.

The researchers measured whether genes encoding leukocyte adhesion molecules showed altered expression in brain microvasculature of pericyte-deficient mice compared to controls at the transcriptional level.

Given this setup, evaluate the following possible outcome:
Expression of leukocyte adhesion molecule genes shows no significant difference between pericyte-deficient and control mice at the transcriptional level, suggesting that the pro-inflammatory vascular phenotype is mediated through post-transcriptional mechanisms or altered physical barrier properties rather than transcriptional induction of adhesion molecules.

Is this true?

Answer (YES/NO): NO